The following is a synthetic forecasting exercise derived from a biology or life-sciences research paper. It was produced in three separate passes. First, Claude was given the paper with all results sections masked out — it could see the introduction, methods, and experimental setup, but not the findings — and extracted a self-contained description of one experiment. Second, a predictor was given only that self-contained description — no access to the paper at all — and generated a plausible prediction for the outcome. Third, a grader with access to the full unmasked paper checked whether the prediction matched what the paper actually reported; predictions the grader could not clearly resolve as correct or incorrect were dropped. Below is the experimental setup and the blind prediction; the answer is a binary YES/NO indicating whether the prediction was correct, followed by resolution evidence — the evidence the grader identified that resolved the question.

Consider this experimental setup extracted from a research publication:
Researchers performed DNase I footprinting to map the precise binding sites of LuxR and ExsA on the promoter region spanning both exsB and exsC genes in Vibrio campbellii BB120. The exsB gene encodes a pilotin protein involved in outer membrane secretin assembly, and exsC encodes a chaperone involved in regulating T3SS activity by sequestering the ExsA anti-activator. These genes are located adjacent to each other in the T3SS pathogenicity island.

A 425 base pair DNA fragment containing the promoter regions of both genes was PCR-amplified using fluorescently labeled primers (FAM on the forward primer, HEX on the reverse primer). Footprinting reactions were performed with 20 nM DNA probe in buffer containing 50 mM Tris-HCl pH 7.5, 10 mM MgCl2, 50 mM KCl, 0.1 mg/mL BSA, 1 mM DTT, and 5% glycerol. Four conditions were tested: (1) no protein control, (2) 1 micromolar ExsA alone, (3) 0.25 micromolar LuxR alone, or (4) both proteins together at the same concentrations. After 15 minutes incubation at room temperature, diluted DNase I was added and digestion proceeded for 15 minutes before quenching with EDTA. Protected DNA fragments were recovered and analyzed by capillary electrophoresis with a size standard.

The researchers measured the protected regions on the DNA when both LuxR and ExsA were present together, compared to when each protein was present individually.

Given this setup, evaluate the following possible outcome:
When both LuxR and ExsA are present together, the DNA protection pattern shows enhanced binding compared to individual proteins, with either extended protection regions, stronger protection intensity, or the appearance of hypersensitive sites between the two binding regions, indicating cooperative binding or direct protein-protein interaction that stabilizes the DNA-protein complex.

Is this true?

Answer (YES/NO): NO